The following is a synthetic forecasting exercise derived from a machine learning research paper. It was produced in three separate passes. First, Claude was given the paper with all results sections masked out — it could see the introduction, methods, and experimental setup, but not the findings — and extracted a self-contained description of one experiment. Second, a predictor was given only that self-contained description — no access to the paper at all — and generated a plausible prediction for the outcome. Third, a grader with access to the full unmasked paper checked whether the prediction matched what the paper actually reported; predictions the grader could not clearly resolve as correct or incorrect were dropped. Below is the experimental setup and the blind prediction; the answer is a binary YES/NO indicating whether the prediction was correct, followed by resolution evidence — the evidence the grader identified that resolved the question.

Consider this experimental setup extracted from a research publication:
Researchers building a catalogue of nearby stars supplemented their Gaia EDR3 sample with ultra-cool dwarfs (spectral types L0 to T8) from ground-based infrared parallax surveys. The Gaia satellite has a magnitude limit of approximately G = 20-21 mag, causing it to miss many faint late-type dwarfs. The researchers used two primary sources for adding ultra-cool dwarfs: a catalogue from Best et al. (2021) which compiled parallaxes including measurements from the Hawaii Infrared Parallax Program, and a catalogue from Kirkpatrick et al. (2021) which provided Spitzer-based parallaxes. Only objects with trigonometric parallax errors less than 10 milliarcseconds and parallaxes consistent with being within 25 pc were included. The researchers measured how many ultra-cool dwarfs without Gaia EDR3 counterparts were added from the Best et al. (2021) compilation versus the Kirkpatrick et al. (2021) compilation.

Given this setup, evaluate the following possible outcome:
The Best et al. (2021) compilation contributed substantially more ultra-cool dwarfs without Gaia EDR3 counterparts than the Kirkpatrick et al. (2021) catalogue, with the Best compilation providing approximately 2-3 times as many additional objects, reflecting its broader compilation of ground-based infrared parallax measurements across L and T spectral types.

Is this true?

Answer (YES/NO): NO